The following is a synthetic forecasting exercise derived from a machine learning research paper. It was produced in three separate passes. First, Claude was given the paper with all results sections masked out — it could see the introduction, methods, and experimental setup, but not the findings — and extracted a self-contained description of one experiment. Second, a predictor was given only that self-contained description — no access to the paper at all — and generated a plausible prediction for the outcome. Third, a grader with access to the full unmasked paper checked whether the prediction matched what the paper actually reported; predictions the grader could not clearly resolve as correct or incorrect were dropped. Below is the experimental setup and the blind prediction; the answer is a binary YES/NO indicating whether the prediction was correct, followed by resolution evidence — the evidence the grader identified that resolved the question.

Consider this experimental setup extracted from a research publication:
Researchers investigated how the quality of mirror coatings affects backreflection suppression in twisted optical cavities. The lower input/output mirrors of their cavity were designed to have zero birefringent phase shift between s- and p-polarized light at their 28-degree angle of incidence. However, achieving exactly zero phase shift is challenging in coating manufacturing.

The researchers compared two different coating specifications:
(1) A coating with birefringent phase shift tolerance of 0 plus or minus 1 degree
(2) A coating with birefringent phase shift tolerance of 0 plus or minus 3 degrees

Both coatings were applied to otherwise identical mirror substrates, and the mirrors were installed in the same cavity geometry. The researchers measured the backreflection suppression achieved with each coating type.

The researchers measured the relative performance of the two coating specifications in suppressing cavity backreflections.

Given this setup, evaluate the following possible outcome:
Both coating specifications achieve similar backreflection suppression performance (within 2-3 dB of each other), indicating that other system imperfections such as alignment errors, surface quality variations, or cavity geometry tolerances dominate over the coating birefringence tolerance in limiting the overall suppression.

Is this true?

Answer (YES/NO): NO